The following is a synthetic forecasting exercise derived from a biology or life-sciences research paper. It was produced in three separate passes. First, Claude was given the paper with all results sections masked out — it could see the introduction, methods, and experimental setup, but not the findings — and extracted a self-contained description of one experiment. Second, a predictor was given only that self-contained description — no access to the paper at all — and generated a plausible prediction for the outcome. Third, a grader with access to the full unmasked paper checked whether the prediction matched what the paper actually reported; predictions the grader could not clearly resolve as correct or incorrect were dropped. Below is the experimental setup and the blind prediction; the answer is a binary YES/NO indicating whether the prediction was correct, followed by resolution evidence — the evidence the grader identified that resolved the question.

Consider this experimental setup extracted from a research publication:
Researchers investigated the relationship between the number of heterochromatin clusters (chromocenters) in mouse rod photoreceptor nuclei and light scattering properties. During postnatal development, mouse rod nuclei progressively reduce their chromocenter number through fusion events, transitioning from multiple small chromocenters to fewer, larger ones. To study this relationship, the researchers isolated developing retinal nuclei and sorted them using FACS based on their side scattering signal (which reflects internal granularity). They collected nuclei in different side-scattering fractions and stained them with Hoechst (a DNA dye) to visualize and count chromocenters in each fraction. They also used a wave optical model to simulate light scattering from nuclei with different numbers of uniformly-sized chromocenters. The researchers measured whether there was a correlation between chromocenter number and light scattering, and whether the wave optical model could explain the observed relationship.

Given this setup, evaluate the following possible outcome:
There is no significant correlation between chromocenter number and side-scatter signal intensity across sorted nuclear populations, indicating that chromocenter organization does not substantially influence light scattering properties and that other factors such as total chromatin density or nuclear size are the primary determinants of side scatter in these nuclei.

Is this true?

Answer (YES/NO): NO